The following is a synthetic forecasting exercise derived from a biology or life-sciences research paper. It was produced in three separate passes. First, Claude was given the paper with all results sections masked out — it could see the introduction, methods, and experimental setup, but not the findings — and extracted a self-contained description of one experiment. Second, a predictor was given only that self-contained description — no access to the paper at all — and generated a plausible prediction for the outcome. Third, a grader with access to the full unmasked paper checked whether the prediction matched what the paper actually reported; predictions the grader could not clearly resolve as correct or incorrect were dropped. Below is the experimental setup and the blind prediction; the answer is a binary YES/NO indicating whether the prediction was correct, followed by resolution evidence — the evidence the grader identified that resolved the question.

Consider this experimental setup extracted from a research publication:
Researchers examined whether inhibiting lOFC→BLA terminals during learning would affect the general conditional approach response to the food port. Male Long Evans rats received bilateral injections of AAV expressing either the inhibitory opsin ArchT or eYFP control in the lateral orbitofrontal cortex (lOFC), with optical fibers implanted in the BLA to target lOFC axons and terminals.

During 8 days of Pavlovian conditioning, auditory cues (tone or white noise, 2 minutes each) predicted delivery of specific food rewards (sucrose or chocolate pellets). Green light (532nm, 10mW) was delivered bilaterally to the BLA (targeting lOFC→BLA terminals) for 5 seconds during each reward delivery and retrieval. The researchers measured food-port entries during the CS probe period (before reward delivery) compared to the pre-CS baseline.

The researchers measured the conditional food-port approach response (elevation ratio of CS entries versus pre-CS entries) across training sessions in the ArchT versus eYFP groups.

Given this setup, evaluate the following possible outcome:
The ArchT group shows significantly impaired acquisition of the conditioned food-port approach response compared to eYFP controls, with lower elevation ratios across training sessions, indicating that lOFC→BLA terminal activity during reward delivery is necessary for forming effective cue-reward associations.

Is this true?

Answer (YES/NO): NO